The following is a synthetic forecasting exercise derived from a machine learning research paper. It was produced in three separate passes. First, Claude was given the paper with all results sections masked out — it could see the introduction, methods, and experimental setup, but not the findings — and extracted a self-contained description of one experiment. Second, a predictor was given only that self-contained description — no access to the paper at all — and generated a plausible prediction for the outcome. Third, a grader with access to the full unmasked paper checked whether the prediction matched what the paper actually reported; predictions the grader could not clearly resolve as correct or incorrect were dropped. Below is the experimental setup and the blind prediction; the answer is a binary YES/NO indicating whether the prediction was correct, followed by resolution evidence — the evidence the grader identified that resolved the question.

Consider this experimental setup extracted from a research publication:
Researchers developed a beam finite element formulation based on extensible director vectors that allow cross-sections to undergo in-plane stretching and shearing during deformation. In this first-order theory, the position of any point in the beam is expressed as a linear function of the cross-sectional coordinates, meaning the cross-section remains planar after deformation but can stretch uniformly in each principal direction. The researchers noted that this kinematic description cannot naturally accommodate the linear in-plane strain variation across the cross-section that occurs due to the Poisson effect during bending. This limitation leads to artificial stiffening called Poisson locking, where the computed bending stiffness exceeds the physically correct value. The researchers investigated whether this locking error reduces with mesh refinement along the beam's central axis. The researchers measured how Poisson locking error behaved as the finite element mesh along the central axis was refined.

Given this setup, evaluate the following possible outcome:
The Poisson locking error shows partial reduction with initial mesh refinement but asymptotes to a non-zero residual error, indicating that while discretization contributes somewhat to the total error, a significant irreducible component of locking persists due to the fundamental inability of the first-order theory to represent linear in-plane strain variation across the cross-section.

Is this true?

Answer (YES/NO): NO